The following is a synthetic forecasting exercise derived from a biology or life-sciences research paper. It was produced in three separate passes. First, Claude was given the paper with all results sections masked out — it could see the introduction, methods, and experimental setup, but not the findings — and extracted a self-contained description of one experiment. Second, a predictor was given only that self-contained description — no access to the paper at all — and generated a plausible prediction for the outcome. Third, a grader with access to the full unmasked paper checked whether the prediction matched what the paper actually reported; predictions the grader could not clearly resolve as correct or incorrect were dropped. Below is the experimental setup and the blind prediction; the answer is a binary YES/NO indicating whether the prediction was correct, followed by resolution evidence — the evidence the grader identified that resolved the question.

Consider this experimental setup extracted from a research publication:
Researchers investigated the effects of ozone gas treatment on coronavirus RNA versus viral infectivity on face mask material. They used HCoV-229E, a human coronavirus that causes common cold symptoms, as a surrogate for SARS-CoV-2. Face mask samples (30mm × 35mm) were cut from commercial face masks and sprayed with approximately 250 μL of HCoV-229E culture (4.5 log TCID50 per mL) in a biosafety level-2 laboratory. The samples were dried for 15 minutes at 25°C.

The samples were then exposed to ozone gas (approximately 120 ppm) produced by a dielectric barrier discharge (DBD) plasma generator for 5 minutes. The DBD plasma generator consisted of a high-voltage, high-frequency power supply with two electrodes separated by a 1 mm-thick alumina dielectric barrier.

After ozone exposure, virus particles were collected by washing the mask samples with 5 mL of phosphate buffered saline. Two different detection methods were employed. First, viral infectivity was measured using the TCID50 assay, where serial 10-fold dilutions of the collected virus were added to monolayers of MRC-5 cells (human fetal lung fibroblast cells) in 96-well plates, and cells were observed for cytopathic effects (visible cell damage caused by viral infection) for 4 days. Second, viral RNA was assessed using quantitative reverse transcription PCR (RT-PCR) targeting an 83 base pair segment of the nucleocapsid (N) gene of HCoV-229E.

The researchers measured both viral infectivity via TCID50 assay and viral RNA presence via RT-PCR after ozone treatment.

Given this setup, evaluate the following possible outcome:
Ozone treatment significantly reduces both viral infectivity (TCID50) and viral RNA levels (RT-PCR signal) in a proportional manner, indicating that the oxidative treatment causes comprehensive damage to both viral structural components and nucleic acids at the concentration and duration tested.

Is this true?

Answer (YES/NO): NO